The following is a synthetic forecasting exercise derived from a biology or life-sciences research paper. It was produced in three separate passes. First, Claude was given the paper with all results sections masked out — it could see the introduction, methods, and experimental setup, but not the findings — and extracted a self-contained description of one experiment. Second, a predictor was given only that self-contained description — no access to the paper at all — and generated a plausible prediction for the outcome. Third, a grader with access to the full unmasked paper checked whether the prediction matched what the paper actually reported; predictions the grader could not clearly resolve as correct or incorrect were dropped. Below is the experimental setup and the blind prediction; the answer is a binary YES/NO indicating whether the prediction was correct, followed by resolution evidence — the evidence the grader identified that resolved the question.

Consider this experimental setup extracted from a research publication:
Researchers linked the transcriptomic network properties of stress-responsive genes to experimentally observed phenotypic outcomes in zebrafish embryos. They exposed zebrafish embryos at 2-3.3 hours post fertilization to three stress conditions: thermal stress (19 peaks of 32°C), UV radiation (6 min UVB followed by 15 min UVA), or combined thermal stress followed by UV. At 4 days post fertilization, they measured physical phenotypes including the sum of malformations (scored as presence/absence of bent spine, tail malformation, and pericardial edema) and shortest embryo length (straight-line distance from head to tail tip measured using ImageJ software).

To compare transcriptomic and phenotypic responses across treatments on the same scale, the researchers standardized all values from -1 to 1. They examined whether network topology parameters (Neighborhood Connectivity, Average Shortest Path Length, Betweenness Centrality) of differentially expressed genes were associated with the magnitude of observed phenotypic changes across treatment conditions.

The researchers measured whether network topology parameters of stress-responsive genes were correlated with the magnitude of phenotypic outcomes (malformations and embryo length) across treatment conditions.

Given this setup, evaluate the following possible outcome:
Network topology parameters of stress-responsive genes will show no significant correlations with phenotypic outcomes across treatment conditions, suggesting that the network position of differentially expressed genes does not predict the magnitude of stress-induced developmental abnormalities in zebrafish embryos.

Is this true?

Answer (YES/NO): NO